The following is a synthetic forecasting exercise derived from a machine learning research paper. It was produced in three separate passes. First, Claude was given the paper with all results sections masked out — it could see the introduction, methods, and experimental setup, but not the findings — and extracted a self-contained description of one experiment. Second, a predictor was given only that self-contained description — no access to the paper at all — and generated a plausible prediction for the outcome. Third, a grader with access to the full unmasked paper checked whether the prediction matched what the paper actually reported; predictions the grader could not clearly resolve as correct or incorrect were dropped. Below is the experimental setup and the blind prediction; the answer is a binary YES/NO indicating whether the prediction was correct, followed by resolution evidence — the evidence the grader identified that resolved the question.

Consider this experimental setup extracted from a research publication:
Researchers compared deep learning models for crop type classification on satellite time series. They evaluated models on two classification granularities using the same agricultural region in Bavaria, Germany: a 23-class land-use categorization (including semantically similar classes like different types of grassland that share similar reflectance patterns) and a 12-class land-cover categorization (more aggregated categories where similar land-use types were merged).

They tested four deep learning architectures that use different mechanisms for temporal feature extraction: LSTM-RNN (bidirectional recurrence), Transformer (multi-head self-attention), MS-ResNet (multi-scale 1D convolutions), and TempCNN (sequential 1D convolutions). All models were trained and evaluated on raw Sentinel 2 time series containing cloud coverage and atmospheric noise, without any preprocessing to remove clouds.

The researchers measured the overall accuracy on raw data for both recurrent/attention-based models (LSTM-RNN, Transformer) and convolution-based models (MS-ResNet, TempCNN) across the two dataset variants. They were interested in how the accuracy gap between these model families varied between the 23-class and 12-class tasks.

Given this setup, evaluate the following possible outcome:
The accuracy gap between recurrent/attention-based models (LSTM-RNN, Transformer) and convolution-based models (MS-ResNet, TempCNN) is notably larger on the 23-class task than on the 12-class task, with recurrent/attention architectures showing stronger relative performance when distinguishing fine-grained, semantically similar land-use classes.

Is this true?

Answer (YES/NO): NO